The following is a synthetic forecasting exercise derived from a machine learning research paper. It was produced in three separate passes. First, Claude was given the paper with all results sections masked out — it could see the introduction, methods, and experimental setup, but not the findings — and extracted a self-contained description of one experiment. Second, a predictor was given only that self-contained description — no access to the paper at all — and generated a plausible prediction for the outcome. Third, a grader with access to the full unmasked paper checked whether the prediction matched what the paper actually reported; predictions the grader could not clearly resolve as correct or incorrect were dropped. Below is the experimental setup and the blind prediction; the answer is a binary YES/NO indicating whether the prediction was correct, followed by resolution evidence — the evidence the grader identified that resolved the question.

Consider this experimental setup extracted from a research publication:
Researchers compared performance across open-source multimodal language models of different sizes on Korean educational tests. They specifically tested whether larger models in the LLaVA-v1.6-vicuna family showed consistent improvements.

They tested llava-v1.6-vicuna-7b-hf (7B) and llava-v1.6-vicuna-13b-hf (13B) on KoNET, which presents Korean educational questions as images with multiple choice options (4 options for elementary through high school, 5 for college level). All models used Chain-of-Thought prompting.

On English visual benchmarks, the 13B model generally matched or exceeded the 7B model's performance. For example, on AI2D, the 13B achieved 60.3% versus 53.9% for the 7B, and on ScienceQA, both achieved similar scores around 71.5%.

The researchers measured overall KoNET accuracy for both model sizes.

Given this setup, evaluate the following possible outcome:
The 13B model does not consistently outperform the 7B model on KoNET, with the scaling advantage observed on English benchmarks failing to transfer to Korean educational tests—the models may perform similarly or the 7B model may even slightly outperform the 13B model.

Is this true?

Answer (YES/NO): NO